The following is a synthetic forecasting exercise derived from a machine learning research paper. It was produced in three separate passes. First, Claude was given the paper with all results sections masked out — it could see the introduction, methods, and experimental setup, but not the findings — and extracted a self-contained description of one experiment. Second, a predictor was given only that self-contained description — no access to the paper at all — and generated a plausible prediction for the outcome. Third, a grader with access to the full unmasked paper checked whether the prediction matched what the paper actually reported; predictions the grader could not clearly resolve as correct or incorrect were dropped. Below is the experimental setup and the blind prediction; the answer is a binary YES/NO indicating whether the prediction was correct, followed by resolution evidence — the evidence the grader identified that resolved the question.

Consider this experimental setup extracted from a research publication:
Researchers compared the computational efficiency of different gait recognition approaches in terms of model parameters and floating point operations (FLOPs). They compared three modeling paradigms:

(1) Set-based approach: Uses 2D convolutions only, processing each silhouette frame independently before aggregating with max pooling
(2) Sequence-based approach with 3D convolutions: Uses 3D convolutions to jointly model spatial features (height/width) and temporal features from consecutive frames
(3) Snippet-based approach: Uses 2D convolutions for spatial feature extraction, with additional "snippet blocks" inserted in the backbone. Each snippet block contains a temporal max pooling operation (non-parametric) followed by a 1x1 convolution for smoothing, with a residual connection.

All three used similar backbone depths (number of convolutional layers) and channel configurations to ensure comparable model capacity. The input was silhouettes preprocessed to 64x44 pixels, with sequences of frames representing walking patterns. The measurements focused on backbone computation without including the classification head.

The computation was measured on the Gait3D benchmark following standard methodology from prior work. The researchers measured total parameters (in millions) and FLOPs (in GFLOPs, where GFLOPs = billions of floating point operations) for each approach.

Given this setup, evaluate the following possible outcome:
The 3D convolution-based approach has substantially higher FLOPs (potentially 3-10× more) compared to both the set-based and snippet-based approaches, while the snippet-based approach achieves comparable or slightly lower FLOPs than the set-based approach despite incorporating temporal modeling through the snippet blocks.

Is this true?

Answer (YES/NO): NO